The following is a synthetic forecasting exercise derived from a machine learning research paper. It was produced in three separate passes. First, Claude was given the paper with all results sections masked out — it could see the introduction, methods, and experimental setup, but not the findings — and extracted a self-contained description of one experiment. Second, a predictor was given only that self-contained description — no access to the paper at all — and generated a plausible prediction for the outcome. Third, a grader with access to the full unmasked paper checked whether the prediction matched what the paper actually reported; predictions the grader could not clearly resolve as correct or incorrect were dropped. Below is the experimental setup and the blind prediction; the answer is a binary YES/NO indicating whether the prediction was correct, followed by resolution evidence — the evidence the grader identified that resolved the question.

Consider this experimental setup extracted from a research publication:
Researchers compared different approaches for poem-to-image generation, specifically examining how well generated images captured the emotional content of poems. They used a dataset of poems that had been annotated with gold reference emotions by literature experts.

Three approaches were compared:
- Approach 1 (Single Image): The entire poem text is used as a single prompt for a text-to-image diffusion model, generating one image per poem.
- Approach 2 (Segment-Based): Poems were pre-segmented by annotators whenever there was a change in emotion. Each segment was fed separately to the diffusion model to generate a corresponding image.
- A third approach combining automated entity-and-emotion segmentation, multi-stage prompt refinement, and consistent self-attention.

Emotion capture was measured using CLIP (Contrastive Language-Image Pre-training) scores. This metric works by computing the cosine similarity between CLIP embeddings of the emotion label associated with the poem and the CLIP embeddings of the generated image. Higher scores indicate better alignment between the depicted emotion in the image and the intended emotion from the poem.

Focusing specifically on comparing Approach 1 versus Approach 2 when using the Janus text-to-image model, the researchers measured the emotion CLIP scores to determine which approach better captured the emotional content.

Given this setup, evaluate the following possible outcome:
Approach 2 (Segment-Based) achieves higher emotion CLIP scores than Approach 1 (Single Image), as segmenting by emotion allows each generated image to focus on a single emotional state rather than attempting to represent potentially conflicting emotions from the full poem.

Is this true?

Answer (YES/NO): YES